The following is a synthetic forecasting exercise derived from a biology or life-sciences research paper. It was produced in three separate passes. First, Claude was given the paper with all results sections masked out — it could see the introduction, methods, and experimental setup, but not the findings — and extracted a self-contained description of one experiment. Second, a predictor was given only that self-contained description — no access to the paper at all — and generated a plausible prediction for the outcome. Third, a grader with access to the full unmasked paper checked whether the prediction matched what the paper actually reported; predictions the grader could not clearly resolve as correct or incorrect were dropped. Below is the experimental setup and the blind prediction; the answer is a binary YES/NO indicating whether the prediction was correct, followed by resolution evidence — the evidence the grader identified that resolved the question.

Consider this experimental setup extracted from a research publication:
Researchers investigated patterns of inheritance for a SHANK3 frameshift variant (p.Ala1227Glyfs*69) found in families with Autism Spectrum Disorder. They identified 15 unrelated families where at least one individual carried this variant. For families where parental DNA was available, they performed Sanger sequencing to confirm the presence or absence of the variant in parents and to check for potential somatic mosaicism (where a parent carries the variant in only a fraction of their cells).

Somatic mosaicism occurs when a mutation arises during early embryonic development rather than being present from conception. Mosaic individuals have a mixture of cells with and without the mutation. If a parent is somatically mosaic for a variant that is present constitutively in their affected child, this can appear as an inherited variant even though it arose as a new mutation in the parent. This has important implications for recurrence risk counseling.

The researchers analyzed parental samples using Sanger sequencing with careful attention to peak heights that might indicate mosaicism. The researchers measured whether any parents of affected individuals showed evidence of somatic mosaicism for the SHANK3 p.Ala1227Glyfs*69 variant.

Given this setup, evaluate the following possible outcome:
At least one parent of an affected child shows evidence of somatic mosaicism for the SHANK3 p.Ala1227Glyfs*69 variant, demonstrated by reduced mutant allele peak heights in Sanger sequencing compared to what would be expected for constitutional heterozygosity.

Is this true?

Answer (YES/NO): YES